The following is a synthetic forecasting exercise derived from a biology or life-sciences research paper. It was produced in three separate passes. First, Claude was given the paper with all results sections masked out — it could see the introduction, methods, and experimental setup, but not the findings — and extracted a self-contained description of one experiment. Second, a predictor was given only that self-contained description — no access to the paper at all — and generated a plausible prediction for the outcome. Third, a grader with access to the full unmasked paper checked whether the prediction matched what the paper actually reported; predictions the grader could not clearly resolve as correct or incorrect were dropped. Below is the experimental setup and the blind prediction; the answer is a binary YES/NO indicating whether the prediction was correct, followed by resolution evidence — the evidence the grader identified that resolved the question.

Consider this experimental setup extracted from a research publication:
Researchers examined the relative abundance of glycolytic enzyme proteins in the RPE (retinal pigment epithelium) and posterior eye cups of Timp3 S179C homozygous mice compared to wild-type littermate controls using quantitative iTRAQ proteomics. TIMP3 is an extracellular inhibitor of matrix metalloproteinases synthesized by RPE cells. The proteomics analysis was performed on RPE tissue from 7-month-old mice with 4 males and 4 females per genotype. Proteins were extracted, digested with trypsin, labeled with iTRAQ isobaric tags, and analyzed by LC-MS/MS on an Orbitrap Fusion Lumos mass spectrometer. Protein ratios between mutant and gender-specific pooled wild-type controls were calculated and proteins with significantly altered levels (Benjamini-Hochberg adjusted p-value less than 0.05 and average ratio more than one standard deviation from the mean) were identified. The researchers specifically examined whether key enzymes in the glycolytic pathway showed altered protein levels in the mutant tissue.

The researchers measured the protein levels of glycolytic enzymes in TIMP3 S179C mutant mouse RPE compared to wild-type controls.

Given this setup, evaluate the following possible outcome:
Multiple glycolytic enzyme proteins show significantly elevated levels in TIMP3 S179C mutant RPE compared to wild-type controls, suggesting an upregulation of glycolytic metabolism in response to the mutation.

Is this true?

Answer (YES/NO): NO